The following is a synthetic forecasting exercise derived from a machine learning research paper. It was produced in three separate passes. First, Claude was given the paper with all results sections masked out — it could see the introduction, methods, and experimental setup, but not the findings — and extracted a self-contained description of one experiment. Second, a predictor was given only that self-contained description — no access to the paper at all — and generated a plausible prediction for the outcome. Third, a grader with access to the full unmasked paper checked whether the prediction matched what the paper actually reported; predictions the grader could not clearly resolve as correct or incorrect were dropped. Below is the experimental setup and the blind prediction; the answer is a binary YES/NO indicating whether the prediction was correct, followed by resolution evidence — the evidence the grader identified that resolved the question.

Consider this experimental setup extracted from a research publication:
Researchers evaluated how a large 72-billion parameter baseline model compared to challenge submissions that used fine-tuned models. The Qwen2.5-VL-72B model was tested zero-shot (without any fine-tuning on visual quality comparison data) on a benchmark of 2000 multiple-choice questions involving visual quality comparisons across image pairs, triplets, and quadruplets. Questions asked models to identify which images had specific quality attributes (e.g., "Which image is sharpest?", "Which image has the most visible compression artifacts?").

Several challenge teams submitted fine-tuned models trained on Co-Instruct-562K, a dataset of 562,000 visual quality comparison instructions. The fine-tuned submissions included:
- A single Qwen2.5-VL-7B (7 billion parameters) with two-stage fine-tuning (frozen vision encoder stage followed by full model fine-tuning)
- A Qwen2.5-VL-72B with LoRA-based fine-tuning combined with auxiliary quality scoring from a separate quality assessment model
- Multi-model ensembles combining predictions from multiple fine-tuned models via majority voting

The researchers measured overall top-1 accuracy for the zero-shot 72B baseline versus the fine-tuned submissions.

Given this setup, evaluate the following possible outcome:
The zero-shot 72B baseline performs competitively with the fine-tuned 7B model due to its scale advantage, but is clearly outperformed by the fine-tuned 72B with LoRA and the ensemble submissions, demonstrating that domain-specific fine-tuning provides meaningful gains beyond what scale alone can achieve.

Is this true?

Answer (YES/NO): NO